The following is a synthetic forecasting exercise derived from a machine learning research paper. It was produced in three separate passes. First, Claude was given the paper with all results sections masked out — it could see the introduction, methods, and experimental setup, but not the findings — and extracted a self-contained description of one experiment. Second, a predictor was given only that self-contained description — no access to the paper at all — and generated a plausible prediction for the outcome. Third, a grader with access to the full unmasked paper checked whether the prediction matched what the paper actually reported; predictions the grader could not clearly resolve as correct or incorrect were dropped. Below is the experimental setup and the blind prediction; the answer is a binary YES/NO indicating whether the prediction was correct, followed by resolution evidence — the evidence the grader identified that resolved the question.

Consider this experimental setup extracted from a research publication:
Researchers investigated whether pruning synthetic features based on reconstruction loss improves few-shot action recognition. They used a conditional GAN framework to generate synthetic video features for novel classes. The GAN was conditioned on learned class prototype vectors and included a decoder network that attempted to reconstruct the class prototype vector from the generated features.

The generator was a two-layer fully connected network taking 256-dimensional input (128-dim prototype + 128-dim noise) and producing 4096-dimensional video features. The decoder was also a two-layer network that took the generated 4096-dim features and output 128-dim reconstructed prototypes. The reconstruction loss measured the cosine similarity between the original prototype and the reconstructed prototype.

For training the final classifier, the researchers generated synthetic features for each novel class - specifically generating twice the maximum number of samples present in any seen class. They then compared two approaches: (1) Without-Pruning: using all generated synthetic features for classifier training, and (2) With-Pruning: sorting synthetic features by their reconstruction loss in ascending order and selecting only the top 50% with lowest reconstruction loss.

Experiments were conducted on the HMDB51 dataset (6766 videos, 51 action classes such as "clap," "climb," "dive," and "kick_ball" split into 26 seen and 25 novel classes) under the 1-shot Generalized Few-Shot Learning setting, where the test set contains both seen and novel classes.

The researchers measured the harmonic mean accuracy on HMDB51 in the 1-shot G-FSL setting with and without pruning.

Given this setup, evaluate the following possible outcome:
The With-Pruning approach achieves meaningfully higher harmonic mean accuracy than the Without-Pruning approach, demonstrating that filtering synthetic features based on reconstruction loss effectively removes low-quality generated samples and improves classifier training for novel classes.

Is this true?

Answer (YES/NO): YES